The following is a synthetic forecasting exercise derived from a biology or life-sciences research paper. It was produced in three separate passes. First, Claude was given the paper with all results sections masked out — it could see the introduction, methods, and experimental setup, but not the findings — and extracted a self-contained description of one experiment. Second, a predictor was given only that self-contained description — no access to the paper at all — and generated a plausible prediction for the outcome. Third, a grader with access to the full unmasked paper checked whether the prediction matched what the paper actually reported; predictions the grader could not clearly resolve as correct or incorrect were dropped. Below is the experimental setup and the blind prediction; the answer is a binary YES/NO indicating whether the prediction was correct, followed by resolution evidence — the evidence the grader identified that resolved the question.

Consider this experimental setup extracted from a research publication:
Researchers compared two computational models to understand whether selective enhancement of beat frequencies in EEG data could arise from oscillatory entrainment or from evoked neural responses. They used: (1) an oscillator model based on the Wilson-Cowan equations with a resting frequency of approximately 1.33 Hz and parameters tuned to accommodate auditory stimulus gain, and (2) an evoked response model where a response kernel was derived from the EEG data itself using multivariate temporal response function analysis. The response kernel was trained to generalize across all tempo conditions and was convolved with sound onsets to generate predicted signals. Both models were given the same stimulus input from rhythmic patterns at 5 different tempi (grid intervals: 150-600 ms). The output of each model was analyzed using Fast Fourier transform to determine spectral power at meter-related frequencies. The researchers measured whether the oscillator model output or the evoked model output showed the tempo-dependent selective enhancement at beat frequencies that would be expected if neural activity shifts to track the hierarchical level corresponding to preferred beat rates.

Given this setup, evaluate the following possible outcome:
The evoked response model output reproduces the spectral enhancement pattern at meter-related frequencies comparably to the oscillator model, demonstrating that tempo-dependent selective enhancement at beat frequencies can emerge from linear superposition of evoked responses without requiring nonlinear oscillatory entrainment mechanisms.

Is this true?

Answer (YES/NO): YES